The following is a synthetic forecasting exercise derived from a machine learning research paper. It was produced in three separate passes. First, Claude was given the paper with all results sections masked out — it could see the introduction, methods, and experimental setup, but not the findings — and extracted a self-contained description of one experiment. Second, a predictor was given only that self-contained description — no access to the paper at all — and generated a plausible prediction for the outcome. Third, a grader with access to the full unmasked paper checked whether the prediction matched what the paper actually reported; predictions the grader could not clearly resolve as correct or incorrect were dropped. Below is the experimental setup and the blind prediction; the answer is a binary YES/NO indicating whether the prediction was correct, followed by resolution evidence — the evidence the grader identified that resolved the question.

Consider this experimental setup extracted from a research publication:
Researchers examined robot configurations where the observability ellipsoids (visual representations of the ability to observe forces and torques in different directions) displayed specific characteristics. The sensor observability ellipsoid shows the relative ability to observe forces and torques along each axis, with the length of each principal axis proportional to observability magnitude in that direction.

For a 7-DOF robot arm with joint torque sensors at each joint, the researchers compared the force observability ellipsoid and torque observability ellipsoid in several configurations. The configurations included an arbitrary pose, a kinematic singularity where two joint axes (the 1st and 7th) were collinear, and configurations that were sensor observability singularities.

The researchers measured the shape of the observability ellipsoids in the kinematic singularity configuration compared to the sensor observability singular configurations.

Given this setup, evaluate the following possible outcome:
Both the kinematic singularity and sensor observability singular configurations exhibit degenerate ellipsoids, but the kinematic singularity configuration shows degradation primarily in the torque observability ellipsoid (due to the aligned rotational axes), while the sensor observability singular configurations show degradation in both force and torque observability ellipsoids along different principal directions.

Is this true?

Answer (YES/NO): NO